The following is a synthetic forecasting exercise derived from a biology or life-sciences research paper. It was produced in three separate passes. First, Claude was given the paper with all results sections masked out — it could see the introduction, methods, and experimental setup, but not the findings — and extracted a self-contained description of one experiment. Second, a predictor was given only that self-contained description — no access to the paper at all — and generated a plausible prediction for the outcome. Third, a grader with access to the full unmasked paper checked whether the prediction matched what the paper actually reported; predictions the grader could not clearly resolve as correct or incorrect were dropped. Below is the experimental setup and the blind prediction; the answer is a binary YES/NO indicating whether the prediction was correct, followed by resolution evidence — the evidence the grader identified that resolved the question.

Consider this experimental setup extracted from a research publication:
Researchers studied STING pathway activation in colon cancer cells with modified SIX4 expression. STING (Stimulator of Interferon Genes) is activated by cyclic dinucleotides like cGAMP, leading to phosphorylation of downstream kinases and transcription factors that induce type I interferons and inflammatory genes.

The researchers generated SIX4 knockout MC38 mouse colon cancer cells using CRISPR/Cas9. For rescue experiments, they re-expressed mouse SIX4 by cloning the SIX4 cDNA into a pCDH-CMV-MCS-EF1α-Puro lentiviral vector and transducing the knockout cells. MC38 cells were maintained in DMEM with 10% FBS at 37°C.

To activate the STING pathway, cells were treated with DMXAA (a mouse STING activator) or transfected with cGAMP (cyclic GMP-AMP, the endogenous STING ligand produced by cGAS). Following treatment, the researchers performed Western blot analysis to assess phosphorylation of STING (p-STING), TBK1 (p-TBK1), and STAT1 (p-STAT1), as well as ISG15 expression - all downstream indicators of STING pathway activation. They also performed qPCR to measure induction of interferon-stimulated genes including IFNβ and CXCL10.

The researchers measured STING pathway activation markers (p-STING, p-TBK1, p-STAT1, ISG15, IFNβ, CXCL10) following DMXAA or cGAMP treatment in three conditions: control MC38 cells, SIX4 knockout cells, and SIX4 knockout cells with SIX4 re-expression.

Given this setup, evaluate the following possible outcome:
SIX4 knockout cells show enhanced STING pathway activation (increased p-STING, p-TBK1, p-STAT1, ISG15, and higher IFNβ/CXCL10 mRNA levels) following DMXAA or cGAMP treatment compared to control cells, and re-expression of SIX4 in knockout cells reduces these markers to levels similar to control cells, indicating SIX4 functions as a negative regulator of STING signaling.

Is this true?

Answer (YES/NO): NO